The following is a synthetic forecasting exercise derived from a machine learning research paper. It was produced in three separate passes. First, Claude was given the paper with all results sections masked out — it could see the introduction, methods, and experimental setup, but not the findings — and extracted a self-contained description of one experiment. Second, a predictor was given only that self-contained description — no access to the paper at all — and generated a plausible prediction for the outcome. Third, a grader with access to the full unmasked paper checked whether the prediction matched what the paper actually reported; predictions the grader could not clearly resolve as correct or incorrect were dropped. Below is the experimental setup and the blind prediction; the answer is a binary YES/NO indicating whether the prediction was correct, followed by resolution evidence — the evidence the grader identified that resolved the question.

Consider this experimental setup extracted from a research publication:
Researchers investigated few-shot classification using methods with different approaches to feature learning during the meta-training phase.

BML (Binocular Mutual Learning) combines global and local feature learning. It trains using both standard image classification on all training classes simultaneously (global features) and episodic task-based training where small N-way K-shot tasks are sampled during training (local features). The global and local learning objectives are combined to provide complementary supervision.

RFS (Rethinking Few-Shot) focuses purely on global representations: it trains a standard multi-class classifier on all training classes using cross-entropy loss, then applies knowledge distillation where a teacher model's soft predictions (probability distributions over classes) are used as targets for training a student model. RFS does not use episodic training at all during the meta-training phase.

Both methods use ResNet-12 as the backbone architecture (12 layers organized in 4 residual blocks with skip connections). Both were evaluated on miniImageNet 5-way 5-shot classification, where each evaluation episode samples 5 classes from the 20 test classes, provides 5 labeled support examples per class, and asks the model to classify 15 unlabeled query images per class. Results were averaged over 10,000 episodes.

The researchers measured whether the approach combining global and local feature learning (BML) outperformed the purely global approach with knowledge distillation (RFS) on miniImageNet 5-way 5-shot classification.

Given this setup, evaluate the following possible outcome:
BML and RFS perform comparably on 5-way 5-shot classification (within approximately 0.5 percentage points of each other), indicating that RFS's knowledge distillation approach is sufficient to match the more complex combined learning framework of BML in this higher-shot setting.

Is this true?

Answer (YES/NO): NO